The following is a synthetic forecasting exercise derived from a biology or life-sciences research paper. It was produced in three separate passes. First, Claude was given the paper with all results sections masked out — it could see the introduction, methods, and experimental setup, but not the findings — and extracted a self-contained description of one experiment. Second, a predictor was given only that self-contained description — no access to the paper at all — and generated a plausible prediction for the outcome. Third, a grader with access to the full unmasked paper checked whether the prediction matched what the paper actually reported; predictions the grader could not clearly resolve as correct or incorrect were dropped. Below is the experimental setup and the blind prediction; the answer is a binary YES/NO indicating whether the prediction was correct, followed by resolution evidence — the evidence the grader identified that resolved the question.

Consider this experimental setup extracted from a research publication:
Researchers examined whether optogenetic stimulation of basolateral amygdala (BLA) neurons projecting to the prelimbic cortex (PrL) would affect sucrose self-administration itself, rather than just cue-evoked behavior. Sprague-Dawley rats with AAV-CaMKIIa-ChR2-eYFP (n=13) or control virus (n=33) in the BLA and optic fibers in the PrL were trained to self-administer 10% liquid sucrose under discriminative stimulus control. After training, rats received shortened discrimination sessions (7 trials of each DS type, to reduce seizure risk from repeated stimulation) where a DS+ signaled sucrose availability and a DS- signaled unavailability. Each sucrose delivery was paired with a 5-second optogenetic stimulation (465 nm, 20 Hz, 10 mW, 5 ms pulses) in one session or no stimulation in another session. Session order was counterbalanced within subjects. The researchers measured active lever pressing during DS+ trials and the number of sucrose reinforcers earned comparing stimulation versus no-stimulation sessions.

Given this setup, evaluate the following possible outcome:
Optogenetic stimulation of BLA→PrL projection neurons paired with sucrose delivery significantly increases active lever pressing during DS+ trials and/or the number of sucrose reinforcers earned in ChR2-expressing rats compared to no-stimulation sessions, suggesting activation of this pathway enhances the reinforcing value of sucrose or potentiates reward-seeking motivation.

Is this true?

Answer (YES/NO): NO